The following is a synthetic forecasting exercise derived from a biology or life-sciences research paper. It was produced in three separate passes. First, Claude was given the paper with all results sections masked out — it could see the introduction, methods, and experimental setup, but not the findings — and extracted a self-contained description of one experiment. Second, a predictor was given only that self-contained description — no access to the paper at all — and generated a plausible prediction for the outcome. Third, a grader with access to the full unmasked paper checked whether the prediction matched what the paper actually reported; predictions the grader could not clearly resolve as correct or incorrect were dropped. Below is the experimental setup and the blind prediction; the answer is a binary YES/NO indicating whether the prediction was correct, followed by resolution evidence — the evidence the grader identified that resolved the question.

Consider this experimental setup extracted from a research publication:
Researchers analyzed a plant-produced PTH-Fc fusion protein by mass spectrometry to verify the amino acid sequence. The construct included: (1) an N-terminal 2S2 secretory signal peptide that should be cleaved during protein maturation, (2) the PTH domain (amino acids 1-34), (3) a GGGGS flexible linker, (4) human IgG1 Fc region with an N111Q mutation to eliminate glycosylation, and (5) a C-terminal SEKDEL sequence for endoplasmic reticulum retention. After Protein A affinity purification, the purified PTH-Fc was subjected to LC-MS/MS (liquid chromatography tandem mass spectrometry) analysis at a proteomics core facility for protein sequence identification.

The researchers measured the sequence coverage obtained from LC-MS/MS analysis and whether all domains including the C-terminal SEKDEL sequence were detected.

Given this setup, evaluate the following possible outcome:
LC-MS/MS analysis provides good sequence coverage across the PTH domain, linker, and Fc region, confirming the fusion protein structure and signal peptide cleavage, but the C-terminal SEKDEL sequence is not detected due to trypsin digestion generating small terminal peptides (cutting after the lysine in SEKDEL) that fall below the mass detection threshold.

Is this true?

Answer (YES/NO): NO